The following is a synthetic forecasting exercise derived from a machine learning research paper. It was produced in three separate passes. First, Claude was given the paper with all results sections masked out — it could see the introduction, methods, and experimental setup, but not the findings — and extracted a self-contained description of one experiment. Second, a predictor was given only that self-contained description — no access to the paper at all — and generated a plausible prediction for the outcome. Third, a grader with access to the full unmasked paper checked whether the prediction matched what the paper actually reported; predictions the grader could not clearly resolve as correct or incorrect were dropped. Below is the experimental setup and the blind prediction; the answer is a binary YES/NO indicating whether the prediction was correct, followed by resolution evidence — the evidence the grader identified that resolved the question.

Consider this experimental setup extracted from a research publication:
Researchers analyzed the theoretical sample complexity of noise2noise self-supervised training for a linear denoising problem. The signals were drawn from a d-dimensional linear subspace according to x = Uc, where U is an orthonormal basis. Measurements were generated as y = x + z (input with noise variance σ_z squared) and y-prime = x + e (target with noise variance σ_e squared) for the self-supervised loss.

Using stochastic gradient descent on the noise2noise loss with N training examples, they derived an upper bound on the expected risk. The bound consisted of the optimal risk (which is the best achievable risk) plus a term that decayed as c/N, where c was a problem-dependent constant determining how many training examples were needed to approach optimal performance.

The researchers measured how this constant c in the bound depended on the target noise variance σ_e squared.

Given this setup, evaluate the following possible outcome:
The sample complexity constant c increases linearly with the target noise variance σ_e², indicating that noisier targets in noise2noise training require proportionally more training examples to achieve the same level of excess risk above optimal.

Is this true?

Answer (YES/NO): NO